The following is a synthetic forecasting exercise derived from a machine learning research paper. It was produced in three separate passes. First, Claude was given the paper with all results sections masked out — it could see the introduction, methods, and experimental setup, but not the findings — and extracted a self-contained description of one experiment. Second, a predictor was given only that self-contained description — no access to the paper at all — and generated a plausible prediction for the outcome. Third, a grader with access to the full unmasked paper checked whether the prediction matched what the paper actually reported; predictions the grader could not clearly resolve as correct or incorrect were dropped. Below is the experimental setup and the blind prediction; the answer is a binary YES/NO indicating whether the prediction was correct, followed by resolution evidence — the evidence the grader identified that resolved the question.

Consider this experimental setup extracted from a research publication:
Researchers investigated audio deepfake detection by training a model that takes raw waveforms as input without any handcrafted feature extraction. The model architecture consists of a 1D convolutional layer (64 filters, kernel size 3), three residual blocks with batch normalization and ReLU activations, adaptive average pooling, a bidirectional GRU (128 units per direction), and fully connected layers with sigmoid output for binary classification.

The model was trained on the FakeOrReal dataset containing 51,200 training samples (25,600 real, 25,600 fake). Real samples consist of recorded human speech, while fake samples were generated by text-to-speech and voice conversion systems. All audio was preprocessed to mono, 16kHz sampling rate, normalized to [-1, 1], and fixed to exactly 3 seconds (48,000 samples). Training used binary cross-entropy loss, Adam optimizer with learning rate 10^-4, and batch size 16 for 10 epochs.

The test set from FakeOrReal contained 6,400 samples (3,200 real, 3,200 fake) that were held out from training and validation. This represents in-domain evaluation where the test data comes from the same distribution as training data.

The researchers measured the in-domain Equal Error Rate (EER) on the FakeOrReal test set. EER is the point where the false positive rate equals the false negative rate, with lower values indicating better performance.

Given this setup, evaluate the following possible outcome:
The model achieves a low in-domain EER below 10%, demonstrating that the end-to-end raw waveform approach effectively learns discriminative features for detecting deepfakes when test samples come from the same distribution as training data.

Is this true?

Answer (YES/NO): YES